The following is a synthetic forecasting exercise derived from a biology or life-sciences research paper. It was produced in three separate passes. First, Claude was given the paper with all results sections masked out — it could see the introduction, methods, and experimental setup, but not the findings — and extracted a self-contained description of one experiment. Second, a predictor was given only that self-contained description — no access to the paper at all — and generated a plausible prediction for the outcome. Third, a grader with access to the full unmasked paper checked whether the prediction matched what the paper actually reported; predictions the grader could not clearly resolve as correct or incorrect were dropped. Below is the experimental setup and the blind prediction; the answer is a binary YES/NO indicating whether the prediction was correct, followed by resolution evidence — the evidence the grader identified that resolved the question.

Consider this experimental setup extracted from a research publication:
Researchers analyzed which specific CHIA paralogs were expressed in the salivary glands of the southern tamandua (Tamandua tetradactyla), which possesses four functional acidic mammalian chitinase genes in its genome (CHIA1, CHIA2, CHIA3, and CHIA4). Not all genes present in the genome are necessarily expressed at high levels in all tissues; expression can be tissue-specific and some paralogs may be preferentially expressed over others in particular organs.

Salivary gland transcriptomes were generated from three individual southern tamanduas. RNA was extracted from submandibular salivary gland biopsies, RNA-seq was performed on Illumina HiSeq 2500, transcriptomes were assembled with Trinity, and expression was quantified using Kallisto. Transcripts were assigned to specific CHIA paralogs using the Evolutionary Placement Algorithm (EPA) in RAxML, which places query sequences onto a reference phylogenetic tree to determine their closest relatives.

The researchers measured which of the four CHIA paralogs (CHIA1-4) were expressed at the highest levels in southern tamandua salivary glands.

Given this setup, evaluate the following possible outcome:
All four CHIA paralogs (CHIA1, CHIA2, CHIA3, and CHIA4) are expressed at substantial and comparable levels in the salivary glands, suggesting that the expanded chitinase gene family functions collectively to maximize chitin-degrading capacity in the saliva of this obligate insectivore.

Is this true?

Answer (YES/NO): NO